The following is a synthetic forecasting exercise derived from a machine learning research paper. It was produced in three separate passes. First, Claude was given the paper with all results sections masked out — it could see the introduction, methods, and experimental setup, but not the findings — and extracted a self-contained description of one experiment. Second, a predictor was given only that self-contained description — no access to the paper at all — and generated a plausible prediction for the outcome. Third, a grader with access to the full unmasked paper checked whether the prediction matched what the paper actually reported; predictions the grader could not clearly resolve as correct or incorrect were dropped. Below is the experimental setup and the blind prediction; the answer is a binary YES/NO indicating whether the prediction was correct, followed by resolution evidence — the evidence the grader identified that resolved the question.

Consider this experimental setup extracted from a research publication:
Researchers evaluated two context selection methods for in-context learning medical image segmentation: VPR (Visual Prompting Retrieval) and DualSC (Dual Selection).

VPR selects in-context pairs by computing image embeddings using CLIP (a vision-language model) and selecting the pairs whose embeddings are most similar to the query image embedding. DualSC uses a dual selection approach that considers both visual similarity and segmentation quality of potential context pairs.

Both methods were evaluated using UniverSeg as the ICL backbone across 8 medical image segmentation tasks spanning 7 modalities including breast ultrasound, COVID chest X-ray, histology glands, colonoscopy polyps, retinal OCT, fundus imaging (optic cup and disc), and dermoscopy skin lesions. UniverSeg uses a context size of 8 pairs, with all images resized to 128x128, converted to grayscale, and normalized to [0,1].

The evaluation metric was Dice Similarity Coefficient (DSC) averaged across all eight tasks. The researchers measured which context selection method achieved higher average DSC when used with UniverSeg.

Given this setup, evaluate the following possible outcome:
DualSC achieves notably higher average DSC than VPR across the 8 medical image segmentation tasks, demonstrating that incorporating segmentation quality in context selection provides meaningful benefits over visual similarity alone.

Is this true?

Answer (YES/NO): NO